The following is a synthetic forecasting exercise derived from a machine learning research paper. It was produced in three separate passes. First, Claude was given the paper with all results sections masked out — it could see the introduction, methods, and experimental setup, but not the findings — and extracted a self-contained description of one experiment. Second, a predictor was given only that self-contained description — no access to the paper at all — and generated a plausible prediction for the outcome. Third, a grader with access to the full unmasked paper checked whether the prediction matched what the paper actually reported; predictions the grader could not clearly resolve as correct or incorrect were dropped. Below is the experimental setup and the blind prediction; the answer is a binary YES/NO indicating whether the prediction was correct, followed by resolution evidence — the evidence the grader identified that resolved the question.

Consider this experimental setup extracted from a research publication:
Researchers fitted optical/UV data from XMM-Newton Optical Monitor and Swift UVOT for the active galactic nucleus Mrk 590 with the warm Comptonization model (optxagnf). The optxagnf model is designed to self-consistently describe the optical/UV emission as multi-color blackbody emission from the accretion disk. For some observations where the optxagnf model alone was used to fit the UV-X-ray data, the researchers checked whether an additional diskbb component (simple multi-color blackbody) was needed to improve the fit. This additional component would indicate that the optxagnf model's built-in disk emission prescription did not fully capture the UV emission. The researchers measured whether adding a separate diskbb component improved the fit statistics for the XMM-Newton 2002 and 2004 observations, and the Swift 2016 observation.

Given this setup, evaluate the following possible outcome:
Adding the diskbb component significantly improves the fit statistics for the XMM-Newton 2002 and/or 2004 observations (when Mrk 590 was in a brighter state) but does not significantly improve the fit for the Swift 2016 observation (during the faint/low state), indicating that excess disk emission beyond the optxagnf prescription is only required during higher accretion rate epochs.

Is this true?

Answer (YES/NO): NO